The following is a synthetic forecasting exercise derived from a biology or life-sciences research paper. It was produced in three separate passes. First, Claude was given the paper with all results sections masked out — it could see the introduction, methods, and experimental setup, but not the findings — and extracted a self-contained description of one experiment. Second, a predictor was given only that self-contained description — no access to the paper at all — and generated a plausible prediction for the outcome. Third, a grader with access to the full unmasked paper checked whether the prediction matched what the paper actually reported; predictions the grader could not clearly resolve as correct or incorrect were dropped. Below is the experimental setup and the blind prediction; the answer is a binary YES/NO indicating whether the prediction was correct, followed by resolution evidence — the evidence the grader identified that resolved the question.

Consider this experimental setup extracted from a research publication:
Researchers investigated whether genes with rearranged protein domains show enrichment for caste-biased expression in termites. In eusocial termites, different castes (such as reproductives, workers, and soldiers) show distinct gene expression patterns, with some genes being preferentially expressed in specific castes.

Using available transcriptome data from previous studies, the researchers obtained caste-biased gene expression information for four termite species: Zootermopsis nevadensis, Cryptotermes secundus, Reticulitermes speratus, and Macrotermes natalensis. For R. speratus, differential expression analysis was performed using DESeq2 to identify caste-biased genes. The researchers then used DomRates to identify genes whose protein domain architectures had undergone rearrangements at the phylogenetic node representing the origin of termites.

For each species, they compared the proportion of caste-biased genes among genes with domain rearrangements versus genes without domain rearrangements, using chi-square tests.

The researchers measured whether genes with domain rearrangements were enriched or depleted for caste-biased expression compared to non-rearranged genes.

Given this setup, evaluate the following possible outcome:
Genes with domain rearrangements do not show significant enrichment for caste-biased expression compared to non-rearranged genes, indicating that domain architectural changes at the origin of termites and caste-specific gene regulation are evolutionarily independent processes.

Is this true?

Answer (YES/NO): NO